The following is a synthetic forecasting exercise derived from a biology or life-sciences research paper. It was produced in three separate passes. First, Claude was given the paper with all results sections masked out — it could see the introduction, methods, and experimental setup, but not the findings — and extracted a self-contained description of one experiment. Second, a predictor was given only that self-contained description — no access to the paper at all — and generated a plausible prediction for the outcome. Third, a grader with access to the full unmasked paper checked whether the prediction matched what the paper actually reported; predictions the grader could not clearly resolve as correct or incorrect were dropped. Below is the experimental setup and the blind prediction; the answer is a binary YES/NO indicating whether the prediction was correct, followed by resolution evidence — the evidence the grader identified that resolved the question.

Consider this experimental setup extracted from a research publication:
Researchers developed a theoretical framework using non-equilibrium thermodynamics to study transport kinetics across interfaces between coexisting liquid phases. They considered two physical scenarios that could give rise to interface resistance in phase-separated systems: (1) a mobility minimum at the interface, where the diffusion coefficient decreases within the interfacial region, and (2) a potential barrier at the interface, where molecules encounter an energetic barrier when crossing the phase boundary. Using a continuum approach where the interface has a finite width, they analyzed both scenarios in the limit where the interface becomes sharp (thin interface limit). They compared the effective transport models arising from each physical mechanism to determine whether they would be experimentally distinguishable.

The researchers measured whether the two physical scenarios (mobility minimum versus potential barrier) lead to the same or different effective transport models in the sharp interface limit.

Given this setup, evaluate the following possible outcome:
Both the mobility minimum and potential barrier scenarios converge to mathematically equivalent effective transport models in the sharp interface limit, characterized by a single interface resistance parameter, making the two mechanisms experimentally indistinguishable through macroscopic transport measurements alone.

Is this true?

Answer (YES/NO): YES